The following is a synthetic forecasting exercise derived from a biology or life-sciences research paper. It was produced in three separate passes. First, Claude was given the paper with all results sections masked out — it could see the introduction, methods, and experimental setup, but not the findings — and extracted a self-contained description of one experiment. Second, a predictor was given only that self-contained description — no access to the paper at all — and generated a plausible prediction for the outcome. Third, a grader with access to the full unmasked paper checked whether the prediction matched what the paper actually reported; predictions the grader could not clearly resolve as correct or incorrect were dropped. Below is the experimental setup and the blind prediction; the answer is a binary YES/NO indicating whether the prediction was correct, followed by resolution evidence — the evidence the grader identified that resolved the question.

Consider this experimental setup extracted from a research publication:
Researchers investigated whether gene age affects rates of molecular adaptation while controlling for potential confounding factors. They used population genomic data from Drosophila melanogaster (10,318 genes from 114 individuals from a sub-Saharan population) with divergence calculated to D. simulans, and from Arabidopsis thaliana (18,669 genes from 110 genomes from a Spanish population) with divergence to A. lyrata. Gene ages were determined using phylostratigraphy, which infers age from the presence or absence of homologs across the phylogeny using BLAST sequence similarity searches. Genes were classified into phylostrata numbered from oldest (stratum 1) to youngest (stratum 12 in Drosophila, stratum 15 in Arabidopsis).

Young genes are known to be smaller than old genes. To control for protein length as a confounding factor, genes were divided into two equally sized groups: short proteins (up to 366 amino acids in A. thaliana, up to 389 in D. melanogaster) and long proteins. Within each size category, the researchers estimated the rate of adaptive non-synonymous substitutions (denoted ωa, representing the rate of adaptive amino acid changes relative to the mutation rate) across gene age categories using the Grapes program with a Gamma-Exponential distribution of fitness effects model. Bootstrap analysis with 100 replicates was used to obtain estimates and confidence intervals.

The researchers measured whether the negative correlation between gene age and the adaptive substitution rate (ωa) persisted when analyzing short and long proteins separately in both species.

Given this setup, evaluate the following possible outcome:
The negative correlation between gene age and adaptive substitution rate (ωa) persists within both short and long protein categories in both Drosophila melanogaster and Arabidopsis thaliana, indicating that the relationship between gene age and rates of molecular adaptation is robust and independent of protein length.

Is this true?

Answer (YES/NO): NO